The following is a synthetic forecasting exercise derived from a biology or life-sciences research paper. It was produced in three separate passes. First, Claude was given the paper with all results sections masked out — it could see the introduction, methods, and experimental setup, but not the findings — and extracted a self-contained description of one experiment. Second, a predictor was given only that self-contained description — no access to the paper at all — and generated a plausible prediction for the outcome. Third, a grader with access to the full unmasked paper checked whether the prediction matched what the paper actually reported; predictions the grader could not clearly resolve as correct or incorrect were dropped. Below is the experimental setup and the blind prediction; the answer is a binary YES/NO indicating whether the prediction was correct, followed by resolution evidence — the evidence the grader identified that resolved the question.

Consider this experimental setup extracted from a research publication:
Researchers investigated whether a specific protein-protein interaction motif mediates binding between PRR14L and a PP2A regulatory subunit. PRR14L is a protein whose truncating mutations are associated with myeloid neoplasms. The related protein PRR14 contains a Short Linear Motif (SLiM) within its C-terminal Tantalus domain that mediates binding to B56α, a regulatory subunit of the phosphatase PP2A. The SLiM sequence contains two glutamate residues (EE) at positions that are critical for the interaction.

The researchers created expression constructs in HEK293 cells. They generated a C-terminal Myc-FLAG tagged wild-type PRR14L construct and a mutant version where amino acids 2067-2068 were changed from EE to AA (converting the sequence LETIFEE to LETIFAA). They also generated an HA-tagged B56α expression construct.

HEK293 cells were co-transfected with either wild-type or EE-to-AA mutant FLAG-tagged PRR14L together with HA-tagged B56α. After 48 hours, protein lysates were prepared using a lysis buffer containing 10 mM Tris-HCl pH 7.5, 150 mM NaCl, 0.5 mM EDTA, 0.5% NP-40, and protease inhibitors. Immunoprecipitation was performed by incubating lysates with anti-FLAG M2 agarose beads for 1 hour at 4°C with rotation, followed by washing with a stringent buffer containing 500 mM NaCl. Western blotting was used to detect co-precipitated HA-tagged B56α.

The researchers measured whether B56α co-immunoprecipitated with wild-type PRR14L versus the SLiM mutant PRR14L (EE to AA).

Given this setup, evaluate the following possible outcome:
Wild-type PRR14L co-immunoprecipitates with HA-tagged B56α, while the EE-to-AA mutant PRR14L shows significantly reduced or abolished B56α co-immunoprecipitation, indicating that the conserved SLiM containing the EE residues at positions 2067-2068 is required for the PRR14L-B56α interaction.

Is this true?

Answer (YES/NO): YES